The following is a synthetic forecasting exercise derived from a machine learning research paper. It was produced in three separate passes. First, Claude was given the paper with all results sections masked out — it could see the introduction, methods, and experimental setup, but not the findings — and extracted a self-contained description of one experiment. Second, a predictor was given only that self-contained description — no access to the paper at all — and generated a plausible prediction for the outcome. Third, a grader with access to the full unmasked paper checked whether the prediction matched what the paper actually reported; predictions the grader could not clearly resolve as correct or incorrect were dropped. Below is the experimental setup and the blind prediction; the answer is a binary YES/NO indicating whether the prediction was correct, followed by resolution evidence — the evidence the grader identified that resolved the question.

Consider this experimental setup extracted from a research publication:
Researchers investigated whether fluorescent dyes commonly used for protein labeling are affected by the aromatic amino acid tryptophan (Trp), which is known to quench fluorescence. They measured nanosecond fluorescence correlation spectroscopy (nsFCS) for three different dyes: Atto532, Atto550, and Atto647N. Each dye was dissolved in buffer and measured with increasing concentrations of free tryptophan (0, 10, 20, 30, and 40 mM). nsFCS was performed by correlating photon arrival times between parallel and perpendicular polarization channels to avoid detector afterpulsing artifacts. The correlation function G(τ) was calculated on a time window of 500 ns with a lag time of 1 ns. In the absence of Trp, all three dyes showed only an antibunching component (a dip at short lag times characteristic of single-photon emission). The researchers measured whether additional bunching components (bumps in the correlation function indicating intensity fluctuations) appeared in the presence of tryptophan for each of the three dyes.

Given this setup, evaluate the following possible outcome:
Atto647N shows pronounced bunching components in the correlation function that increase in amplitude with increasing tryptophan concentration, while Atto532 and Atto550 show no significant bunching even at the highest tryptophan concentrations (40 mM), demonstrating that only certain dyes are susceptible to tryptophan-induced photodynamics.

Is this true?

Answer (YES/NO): NO